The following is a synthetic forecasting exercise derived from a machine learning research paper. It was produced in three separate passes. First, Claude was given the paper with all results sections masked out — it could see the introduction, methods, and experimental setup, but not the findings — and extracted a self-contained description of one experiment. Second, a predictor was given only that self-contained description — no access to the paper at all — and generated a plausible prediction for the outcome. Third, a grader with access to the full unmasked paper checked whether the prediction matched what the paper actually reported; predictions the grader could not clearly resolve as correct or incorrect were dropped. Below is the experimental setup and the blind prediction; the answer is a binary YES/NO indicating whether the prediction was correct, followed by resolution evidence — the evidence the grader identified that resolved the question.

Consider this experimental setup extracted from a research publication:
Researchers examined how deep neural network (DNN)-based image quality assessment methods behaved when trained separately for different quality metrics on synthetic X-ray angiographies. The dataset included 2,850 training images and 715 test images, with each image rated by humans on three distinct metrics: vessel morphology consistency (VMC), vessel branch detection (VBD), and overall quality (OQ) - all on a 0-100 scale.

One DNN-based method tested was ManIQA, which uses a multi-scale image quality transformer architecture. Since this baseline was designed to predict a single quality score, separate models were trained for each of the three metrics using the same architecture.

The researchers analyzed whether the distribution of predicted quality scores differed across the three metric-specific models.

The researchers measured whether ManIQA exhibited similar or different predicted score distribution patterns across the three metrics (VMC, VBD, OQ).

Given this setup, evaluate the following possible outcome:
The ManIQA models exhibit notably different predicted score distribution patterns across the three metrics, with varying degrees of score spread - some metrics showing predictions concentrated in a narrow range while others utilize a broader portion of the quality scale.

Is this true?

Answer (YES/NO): NO